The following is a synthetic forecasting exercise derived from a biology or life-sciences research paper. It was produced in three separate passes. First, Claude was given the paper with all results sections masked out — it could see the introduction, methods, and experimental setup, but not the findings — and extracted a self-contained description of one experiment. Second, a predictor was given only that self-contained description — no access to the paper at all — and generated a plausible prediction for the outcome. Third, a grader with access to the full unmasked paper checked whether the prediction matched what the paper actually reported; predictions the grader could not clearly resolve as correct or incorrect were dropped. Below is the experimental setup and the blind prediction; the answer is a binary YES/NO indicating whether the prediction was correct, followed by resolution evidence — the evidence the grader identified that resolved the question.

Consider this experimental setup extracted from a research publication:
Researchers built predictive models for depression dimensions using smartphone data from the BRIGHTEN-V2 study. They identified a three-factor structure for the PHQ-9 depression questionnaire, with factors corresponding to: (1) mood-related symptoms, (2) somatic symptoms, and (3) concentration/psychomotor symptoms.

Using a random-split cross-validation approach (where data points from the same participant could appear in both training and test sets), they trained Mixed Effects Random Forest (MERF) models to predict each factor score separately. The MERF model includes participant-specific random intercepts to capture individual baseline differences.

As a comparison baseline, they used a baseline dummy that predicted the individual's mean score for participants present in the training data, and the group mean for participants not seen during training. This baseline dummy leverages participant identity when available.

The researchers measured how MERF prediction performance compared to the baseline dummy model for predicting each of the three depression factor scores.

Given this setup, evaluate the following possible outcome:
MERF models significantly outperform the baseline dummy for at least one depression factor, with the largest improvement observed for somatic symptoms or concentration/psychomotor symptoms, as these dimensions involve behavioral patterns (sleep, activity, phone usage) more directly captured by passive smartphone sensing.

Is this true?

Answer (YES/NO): NO